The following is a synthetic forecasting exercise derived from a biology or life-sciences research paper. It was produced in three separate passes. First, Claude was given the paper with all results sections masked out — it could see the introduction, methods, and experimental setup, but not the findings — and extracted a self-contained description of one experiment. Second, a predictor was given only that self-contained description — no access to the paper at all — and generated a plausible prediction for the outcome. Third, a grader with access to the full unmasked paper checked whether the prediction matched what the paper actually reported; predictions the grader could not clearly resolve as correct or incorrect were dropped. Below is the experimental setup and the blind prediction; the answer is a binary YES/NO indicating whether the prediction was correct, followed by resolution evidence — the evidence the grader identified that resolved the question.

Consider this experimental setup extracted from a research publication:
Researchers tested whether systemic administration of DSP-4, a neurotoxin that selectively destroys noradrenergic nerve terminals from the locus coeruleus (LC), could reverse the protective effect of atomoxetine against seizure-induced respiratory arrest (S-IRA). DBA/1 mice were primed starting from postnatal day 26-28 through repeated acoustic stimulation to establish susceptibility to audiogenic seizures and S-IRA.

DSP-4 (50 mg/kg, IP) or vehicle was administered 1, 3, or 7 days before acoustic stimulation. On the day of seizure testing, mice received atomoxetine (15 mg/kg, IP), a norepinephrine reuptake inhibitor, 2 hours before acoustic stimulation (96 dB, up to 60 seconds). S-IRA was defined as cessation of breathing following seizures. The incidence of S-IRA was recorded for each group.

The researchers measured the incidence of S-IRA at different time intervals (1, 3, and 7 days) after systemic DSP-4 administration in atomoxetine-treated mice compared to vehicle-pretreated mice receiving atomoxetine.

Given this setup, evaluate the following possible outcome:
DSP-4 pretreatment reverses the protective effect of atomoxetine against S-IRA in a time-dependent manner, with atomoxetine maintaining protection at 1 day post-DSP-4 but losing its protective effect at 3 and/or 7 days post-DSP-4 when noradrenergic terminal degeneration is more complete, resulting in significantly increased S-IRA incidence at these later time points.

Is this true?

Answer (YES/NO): YES